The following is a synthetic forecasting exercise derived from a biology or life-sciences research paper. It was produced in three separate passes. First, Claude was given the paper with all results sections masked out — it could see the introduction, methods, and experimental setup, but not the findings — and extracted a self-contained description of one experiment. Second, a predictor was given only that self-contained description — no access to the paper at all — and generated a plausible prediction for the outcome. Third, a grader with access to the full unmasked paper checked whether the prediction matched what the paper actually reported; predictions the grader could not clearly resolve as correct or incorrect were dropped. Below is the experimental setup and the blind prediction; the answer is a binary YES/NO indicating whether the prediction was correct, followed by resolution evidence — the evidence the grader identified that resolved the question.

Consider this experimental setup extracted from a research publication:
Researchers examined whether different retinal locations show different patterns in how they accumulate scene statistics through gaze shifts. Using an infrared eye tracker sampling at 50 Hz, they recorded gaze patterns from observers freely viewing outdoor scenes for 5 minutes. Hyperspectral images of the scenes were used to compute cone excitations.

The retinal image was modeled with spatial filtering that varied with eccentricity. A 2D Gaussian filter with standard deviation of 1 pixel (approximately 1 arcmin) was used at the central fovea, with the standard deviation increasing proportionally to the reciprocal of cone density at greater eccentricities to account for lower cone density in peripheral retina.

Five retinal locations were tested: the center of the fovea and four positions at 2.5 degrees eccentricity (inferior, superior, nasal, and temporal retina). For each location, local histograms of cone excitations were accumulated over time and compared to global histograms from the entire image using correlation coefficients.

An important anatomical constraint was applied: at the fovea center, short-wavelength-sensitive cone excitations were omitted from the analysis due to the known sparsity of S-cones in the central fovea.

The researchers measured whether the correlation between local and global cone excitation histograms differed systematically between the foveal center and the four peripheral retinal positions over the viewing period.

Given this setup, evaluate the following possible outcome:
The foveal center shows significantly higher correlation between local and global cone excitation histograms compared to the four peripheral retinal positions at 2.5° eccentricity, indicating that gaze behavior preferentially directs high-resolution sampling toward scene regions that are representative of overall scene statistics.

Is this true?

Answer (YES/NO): NO